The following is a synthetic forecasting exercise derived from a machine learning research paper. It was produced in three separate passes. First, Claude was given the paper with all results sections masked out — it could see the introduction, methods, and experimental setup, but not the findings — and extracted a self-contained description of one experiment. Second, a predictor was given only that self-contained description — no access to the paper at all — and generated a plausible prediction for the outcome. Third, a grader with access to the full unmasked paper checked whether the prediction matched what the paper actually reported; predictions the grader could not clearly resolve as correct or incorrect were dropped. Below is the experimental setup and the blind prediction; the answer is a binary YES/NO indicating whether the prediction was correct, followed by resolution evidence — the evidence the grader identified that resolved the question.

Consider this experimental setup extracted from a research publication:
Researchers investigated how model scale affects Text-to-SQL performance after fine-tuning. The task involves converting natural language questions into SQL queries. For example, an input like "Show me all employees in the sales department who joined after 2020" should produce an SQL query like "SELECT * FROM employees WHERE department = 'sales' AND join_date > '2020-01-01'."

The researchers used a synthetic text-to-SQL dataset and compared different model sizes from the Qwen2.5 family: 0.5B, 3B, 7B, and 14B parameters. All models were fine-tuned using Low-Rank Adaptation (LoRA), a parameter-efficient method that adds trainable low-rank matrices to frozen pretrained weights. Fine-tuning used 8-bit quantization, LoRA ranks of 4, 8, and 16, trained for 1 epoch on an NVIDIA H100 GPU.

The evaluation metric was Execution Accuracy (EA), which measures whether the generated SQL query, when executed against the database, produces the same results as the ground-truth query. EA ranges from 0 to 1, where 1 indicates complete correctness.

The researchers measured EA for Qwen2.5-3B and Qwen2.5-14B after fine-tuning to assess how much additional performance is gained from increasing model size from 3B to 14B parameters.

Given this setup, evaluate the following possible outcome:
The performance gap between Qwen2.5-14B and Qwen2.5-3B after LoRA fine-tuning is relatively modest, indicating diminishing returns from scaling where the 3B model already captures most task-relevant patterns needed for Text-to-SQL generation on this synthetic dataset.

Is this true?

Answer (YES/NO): YES